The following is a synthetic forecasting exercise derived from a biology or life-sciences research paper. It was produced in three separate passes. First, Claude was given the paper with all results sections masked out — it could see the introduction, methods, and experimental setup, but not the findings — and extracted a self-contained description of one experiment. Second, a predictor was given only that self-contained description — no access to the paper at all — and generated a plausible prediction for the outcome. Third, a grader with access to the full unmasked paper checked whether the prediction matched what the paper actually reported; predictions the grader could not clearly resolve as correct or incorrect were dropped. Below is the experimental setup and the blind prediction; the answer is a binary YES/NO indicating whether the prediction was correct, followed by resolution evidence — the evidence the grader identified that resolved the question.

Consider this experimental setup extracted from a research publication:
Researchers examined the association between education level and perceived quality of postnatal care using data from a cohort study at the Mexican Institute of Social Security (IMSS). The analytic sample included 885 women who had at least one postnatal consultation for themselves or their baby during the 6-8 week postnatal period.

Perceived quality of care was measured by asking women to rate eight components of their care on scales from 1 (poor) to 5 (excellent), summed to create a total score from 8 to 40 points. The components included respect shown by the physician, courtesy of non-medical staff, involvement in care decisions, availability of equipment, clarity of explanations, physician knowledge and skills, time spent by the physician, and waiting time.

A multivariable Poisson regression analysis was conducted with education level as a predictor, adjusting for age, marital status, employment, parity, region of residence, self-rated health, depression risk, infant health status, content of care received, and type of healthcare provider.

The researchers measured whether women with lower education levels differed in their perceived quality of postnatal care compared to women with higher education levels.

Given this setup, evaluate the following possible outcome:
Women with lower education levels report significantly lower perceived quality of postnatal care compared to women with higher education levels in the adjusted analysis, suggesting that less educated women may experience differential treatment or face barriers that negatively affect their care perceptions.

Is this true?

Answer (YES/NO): YES